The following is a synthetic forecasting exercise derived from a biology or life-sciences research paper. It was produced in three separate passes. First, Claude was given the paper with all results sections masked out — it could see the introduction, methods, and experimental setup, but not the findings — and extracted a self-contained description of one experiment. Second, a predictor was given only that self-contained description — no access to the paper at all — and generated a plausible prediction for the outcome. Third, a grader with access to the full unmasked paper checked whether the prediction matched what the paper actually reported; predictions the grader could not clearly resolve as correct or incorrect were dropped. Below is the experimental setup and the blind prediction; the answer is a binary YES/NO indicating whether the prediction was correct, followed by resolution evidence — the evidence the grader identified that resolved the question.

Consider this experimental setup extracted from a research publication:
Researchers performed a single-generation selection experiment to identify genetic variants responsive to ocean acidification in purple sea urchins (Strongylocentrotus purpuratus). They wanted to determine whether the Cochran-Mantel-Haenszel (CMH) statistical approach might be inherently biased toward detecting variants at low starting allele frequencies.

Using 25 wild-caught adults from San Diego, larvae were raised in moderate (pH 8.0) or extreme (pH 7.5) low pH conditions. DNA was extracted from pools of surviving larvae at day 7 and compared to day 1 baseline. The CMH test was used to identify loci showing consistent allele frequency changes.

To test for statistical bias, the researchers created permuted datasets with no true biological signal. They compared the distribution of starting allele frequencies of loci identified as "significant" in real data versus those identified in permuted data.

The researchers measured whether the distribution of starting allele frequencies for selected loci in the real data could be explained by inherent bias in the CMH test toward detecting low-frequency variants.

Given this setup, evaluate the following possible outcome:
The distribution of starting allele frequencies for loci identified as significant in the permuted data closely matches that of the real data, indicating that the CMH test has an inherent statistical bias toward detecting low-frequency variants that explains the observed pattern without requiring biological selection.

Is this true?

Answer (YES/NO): NO